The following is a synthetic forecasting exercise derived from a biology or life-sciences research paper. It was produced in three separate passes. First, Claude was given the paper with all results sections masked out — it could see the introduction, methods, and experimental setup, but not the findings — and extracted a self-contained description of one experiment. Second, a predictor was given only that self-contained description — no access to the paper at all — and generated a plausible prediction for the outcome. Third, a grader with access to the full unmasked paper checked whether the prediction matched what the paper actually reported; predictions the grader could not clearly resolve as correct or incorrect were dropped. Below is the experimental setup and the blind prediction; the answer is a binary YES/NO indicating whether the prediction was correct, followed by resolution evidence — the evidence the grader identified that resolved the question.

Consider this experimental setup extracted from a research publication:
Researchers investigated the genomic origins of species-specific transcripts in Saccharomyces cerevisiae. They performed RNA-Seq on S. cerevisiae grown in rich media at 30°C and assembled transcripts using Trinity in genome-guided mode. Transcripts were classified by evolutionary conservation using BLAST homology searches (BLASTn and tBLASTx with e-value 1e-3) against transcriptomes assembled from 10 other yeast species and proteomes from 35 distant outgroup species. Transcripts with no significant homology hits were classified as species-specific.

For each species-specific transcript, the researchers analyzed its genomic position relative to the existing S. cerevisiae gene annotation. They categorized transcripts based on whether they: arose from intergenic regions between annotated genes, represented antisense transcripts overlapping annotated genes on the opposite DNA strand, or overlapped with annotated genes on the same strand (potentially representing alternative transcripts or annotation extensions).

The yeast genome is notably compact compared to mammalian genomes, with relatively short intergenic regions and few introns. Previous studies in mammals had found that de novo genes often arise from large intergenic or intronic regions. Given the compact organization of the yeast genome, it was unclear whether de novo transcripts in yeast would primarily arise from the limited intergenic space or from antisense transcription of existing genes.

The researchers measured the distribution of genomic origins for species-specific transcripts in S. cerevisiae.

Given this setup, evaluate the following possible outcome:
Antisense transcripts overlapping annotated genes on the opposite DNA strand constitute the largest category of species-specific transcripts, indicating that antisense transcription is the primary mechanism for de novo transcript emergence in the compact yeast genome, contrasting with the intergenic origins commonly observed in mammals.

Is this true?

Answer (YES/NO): NO